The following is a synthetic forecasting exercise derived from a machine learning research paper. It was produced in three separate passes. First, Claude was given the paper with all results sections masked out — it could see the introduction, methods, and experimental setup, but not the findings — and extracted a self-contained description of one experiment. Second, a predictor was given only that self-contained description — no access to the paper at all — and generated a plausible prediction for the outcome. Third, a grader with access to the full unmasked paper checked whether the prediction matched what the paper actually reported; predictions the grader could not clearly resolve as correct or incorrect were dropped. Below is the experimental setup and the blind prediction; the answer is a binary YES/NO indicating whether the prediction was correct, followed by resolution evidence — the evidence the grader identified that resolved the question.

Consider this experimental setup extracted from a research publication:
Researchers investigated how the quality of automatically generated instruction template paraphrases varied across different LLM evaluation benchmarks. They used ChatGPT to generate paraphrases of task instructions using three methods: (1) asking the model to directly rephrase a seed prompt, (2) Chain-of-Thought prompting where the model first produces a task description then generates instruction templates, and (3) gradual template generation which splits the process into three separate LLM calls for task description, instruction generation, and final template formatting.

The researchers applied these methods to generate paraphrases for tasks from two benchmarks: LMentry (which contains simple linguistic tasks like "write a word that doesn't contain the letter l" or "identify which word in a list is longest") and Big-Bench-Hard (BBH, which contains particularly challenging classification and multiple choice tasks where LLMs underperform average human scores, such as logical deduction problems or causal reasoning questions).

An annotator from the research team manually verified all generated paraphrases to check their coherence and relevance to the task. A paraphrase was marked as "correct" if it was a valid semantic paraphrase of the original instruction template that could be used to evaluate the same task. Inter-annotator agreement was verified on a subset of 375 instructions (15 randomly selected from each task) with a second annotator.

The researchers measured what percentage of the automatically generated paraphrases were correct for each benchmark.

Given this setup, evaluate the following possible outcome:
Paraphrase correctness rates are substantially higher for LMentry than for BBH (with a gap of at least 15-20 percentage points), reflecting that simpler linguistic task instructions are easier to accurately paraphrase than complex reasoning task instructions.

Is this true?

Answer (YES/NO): NO